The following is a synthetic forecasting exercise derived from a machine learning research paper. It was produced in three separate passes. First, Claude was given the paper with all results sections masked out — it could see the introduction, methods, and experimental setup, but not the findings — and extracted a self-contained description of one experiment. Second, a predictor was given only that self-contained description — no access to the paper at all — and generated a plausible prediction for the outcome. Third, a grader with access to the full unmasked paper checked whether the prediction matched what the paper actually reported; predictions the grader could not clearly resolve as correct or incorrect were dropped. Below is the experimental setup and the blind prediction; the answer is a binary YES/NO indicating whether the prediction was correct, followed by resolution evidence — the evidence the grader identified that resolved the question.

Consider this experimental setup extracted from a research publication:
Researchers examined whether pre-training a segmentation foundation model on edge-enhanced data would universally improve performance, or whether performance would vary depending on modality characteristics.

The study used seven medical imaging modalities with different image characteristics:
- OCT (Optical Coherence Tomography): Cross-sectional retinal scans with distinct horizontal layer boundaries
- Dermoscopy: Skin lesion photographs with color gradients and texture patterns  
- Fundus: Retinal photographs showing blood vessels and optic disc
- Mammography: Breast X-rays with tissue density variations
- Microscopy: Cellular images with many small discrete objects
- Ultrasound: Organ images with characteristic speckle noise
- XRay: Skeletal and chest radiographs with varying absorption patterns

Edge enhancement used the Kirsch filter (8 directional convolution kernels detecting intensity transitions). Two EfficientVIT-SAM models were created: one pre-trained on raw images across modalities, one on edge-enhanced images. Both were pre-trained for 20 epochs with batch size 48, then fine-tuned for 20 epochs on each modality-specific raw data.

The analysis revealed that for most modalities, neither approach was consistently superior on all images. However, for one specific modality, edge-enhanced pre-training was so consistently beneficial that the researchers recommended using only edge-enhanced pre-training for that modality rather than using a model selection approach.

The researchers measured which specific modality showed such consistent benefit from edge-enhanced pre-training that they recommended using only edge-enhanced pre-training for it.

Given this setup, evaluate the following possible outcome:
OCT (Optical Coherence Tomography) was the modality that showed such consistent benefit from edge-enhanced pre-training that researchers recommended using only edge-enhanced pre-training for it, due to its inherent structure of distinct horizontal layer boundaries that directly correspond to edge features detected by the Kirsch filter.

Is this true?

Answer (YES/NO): YES